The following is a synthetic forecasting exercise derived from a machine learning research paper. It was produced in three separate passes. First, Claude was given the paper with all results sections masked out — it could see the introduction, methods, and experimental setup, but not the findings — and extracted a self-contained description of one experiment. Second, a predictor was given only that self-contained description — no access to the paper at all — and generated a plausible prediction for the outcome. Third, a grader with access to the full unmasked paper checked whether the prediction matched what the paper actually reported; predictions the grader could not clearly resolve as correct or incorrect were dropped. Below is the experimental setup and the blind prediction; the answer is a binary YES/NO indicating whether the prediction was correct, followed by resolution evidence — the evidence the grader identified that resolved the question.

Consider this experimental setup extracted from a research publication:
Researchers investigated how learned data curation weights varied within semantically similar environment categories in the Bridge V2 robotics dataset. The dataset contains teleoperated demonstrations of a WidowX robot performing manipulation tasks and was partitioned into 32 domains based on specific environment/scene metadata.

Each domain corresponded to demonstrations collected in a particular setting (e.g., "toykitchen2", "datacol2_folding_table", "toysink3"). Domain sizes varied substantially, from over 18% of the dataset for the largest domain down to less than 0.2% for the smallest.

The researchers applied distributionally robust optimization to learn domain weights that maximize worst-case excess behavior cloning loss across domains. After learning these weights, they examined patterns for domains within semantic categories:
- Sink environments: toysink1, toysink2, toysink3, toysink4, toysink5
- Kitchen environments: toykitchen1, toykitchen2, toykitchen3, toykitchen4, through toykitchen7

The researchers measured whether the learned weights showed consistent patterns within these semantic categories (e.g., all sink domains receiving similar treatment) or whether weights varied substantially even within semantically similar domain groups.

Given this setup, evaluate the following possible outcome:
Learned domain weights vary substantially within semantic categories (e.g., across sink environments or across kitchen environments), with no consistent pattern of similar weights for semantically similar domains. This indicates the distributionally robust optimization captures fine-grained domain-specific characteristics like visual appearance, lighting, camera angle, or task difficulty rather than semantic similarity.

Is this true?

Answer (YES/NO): YES